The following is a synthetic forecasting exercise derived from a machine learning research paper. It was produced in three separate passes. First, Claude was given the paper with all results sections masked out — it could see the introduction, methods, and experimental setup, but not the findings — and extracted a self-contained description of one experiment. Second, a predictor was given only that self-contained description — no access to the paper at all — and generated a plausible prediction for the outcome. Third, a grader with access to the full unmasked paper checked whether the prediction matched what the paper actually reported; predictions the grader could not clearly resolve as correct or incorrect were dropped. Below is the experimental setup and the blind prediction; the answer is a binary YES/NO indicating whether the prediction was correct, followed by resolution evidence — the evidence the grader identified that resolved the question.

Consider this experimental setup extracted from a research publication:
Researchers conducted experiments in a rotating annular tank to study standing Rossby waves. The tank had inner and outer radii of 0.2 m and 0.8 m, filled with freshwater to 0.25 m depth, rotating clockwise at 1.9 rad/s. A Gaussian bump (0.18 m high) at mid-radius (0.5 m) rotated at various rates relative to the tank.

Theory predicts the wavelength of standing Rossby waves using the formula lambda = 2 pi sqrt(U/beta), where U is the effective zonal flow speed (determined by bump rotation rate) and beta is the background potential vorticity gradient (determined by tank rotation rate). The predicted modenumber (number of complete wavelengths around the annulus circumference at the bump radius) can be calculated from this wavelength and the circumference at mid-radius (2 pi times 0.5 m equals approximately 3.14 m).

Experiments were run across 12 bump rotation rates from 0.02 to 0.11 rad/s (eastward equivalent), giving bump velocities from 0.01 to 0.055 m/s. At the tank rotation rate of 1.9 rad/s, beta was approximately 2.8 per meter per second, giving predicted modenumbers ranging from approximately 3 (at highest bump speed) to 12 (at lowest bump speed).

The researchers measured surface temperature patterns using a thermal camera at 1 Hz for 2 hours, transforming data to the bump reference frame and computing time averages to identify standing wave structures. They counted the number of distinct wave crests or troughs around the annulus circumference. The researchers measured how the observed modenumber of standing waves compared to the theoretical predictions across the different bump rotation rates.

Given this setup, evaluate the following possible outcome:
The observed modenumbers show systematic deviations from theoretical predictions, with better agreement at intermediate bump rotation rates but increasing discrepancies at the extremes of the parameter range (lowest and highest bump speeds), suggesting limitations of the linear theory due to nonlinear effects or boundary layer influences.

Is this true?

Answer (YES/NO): NO